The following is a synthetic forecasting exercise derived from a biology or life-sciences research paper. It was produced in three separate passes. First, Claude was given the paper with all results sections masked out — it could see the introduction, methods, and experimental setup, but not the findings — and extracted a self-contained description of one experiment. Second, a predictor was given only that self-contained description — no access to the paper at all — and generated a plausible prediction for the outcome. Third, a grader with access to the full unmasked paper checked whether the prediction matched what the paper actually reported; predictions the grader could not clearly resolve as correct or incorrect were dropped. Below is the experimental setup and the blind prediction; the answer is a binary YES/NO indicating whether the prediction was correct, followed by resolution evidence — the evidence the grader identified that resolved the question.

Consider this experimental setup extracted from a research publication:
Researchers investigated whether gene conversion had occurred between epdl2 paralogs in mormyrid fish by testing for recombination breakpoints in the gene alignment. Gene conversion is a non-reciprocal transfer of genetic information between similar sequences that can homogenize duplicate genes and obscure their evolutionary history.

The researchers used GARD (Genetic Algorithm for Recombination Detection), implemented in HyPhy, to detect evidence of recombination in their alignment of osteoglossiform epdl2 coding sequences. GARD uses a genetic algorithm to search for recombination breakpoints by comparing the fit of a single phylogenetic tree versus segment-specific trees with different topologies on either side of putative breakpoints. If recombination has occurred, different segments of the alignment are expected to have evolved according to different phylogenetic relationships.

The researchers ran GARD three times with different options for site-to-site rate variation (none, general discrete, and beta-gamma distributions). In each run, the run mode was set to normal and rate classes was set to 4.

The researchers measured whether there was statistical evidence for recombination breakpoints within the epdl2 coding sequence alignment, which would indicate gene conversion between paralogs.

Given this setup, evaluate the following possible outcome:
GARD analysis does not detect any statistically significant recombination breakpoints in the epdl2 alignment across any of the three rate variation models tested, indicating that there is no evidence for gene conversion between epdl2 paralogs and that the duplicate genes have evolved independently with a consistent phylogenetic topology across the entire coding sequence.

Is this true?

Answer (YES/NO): YES